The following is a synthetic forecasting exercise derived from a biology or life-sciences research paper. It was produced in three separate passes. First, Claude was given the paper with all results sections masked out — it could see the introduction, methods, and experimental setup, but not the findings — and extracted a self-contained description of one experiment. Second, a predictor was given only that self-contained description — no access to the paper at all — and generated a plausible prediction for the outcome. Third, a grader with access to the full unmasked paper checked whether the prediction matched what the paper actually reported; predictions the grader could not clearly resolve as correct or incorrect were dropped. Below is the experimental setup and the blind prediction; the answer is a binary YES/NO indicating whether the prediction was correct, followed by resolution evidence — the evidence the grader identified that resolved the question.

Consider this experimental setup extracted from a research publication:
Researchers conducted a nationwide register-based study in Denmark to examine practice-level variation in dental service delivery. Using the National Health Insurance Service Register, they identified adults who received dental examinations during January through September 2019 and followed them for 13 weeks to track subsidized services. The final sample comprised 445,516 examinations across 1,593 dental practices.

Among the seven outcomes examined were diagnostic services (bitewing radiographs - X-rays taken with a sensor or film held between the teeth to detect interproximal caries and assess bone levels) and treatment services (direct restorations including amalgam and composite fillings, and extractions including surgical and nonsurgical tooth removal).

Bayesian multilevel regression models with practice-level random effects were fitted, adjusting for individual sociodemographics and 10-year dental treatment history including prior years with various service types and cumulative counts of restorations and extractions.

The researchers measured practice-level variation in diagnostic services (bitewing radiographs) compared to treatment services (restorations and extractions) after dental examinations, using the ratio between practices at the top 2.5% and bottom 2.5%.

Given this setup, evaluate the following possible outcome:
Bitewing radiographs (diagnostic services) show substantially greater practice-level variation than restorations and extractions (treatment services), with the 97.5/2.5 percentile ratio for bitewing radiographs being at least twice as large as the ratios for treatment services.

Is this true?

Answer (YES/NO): NO